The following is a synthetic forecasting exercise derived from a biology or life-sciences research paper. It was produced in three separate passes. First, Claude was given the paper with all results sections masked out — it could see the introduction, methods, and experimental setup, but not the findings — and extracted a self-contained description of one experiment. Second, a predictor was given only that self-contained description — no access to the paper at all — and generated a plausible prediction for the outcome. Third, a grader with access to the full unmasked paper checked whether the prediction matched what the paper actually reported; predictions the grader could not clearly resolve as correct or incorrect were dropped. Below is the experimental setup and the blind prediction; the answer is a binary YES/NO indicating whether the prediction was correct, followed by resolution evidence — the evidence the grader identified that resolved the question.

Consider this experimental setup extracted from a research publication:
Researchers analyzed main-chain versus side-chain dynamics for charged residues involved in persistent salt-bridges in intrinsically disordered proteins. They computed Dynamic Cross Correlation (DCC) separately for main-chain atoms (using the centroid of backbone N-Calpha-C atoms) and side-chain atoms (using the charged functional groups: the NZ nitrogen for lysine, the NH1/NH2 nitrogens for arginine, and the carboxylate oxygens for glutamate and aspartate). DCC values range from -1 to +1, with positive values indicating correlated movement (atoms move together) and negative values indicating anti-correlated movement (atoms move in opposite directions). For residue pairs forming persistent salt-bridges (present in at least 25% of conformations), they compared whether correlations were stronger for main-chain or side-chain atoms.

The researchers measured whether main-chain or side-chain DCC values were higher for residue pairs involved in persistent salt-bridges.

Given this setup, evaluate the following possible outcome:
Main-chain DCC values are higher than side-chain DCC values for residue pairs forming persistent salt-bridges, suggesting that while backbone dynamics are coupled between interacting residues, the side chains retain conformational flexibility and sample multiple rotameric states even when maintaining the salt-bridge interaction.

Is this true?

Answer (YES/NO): NO